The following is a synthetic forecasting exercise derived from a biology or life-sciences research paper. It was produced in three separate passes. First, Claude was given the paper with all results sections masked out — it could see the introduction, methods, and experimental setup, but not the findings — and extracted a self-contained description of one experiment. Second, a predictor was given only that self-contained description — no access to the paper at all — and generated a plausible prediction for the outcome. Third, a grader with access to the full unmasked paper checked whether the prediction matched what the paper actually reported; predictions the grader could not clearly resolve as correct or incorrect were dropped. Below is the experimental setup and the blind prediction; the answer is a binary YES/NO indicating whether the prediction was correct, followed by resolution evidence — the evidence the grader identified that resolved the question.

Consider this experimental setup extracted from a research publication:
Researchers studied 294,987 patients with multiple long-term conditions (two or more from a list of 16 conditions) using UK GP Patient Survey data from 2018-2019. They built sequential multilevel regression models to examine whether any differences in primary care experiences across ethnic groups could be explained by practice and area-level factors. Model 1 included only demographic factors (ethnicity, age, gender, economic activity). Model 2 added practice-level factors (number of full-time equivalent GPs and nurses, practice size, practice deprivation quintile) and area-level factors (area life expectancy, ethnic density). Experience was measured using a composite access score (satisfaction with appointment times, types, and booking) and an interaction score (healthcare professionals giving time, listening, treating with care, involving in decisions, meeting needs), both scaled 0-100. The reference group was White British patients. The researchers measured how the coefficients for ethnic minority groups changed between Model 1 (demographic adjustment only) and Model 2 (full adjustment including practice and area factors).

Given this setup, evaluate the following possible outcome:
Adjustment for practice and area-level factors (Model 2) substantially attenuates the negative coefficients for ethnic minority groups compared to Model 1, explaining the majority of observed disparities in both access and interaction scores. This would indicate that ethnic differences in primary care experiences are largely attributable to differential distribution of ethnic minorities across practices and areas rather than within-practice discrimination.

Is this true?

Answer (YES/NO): NO